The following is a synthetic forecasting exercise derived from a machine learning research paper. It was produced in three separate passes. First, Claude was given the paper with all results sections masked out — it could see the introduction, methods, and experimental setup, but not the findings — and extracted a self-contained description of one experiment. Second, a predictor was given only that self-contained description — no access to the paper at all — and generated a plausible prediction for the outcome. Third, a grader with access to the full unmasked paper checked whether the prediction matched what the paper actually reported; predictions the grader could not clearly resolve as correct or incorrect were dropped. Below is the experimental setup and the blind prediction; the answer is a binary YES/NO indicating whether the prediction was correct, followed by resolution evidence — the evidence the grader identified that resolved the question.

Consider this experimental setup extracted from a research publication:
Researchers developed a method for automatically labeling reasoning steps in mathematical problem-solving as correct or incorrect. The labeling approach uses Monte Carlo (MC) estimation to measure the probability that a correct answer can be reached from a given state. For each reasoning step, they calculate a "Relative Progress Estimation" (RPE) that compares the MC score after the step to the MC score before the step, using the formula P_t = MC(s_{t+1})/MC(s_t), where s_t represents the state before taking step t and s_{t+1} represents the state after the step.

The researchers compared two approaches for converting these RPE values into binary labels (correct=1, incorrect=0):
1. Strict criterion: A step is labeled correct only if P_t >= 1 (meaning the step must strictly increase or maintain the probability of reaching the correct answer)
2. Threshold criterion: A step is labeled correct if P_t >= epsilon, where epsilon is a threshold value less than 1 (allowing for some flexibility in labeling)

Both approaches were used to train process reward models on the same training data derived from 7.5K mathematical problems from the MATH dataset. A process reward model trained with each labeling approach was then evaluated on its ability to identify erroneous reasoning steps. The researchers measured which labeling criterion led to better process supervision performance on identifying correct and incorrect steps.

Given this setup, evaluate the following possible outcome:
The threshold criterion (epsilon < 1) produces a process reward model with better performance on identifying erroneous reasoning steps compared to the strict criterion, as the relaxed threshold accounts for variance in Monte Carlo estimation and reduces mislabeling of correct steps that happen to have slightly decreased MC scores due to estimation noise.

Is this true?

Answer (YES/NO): YES